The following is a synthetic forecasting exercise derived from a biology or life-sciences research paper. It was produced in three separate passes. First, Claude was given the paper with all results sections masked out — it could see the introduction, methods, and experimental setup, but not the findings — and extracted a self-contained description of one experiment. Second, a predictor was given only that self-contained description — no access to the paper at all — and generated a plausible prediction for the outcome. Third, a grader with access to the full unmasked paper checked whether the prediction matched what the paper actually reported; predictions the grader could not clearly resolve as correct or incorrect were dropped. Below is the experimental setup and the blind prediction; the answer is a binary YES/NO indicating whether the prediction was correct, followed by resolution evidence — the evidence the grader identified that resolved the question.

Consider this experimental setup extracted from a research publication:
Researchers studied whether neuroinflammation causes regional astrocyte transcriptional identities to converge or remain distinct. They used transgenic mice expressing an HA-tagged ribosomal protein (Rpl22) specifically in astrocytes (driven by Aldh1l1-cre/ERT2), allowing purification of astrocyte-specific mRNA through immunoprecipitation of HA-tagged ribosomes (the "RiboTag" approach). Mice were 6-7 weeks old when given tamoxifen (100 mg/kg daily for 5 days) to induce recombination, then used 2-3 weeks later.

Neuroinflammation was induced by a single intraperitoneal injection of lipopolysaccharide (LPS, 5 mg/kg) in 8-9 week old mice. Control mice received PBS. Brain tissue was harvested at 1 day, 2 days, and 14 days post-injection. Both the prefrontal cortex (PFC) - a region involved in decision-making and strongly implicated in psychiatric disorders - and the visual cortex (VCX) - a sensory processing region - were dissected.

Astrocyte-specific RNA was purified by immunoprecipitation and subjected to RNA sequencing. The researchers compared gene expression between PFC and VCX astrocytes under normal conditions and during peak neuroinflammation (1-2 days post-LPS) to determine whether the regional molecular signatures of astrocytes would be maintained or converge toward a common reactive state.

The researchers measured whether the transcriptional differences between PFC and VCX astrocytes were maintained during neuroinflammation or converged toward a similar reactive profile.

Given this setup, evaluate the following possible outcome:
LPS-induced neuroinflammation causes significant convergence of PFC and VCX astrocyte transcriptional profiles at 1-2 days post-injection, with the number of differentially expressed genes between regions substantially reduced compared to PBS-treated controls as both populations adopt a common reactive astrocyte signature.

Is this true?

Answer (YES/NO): NO